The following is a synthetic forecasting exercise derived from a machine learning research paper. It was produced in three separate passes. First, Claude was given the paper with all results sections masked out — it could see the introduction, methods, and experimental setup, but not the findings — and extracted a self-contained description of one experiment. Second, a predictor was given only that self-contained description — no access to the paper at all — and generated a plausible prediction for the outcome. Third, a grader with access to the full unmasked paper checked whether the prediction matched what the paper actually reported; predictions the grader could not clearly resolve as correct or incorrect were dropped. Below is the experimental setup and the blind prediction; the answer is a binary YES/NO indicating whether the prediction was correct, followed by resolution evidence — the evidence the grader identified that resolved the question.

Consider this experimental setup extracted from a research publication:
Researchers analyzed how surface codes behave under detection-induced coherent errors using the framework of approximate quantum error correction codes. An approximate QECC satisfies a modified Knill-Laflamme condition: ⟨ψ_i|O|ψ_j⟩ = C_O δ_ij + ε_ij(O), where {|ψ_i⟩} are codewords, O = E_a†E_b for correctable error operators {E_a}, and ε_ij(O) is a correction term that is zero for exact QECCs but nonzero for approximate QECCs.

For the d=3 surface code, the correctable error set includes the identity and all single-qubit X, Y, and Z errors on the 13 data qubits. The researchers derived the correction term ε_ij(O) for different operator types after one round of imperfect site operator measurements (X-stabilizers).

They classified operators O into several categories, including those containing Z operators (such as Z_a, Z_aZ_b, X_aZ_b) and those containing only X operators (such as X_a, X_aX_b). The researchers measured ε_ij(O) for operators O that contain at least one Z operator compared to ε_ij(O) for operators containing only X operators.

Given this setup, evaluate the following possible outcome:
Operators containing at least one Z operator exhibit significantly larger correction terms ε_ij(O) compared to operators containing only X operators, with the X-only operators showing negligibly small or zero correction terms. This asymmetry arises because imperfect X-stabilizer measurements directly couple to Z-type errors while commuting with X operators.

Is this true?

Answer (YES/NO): NO